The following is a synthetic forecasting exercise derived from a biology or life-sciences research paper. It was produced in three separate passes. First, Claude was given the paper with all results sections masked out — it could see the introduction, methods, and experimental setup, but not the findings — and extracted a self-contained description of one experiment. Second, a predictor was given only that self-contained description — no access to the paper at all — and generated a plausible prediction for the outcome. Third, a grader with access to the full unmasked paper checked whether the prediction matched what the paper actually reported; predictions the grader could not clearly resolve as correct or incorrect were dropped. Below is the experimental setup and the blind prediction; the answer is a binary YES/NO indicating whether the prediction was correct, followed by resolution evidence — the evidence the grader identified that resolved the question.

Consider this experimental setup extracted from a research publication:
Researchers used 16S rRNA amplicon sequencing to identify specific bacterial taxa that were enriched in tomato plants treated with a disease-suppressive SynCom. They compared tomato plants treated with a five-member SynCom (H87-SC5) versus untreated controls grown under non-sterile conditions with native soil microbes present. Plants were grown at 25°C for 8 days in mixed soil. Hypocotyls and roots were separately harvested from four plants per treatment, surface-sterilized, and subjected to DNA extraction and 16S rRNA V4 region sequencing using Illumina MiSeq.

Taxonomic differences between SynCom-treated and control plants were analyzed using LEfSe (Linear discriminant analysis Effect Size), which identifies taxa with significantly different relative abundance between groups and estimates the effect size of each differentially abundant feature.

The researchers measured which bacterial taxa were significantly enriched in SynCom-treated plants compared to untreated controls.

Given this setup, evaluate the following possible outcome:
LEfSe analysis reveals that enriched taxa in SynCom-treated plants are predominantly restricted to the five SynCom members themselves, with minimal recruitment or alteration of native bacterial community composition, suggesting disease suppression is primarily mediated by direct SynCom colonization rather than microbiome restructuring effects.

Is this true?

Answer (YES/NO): NO